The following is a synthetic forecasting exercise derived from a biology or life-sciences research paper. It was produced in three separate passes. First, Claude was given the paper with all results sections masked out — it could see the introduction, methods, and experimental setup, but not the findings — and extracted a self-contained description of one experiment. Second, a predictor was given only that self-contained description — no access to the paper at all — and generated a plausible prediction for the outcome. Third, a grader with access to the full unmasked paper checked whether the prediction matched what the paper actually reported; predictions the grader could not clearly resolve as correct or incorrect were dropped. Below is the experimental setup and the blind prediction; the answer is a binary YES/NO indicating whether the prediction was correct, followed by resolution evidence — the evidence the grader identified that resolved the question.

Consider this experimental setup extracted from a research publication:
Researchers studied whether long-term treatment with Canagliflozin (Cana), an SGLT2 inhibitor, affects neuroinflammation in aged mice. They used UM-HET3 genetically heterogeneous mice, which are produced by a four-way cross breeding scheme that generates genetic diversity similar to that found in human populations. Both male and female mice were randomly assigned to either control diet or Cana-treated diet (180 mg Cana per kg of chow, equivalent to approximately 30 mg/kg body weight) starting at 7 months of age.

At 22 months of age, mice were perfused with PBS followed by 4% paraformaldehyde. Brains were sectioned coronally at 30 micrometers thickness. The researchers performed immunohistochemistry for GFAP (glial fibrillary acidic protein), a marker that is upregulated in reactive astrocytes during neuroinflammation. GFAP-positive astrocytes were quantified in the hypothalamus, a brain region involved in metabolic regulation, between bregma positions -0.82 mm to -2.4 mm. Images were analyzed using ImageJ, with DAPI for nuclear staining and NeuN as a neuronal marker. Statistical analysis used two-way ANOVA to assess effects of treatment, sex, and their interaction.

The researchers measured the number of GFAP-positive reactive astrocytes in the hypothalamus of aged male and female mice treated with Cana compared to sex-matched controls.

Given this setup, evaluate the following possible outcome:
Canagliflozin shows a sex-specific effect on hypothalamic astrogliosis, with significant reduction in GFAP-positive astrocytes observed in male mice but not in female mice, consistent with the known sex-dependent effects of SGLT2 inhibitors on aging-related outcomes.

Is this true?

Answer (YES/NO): NO